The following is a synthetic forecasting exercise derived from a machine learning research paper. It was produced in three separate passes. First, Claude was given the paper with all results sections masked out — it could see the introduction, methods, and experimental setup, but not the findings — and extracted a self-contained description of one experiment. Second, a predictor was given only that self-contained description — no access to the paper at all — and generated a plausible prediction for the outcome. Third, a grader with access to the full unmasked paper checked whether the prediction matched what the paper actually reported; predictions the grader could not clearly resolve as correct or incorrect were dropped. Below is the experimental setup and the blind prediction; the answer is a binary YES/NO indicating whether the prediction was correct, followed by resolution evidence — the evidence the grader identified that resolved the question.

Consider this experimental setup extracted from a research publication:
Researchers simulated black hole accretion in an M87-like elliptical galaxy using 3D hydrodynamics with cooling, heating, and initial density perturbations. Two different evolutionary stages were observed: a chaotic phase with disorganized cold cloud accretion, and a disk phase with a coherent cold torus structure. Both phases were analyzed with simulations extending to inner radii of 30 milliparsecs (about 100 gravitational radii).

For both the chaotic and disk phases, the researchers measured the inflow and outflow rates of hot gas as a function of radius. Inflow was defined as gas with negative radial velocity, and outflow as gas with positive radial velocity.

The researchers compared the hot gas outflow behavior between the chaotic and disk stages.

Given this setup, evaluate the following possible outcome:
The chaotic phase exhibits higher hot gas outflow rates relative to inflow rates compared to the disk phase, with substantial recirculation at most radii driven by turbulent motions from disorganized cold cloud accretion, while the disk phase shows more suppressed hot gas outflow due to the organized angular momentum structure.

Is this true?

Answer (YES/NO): YES